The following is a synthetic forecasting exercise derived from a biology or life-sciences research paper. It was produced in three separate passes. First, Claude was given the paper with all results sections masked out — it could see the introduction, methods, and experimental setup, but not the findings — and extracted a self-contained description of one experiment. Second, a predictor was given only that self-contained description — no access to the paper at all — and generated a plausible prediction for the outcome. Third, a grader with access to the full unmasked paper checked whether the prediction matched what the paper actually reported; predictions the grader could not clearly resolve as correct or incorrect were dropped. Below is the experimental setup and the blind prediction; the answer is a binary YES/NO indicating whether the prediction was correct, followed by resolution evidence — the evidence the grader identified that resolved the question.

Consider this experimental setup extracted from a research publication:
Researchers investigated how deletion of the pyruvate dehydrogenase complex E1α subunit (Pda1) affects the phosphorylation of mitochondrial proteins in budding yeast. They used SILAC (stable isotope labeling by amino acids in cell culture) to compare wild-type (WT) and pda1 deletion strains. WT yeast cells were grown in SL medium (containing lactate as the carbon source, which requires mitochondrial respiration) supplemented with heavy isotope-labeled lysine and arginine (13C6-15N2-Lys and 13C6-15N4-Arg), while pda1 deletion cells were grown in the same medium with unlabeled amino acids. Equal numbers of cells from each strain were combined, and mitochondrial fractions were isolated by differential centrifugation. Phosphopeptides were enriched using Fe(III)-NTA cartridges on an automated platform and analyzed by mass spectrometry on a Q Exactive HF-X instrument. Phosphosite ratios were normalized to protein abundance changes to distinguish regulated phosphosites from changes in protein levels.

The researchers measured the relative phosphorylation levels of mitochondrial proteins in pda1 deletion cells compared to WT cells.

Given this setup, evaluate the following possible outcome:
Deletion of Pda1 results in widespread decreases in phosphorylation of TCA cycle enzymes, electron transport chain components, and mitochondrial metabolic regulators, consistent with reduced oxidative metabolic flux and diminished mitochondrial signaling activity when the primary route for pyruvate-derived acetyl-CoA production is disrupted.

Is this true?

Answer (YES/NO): NO